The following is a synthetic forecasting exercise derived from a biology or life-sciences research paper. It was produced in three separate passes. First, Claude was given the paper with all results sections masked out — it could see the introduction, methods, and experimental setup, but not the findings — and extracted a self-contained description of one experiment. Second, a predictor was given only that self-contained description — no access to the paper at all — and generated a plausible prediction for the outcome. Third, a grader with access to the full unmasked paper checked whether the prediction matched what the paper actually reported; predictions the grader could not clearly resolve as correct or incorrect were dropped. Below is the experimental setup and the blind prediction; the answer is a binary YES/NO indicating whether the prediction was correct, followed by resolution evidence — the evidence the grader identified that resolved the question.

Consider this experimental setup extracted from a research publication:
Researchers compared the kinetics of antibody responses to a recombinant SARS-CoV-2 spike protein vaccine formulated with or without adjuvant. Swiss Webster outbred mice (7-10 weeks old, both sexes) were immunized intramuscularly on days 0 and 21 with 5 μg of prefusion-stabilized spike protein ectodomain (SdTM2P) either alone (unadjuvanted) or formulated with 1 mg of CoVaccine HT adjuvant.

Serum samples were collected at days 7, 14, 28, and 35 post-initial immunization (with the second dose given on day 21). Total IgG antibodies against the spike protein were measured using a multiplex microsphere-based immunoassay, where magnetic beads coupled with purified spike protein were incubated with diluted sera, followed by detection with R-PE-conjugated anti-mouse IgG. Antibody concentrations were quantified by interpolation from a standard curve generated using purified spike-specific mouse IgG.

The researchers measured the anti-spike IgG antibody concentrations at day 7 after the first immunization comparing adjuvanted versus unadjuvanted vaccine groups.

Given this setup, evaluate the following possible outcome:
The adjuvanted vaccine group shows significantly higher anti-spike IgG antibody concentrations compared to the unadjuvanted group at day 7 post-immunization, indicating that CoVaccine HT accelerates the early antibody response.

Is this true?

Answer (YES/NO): YES